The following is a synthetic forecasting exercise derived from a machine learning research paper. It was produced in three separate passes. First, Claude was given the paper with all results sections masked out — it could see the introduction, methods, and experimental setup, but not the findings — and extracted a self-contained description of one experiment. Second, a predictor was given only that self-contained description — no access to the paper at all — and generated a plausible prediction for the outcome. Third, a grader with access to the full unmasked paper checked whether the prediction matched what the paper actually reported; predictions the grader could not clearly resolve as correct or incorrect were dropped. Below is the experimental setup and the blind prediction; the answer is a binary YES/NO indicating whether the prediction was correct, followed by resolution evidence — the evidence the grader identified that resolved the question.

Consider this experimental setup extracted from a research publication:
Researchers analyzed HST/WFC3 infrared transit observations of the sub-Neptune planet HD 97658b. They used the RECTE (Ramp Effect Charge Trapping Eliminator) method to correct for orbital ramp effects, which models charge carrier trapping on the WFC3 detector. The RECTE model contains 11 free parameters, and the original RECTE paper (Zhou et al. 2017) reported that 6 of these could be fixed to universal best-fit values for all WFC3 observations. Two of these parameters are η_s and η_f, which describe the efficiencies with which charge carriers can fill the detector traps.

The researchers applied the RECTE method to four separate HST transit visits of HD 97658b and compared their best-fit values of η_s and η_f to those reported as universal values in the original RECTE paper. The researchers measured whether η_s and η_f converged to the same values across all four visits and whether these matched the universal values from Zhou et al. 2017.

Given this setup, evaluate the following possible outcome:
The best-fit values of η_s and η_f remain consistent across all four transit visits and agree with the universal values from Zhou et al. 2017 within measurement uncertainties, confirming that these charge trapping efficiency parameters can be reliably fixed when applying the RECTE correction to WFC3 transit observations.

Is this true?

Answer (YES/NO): NO